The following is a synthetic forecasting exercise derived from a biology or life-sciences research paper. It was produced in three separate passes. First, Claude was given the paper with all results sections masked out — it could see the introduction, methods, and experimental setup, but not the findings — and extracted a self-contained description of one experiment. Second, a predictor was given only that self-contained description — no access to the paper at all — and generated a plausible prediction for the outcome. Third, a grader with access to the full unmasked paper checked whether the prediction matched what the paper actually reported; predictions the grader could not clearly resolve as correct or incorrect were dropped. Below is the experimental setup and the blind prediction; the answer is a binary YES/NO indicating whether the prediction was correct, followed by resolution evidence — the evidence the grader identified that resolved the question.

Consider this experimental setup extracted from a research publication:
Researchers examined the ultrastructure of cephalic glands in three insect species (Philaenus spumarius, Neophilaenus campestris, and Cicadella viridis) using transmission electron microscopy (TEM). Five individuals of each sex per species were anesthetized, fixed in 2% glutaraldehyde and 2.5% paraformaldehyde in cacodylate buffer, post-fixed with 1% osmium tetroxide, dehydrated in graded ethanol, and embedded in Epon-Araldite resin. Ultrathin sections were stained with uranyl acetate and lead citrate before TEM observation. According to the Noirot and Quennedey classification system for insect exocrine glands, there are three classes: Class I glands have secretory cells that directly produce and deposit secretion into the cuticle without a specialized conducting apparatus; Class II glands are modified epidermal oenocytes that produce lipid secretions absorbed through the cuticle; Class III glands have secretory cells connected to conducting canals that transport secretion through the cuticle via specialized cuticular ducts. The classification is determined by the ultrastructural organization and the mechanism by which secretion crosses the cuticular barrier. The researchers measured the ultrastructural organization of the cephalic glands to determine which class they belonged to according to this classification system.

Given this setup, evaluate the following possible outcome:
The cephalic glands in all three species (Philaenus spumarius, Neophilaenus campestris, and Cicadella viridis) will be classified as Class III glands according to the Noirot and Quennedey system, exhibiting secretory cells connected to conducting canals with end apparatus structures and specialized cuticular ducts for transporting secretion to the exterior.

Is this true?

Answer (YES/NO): YES